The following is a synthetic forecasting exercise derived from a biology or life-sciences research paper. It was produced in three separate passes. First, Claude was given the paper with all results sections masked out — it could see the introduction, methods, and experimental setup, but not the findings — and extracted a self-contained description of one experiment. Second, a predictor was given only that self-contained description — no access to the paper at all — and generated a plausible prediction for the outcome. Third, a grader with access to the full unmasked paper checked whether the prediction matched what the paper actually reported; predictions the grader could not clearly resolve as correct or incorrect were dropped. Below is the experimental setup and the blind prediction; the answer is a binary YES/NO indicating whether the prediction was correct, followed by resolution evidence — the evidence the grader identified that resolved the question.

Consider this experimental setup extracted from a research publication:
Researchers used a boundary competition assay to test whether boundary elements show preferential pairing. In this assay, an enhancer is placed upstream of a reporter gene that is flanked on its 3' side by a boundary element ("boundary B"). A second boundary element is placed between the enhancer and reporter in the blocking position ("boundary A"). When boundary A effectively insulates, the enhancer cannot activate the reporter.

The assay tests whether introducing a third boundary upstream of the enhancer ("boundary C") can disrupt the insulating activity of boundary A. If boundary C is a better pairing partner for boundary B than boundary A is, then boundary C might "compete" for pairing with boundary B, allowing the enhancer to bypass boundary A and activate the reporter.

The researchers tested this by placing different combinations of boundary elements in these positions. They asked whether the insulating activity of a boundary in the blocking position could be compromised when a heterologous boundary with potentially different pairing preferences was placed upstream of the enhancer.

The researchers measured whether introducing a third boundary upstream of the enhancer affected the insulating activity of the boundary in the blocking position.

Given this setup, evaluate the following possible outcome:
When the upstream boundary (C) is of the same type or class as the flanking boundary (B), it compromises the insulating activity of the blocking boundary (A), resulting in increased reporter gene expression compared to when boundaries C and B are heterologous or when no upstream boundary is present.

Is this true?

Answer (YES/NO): YES